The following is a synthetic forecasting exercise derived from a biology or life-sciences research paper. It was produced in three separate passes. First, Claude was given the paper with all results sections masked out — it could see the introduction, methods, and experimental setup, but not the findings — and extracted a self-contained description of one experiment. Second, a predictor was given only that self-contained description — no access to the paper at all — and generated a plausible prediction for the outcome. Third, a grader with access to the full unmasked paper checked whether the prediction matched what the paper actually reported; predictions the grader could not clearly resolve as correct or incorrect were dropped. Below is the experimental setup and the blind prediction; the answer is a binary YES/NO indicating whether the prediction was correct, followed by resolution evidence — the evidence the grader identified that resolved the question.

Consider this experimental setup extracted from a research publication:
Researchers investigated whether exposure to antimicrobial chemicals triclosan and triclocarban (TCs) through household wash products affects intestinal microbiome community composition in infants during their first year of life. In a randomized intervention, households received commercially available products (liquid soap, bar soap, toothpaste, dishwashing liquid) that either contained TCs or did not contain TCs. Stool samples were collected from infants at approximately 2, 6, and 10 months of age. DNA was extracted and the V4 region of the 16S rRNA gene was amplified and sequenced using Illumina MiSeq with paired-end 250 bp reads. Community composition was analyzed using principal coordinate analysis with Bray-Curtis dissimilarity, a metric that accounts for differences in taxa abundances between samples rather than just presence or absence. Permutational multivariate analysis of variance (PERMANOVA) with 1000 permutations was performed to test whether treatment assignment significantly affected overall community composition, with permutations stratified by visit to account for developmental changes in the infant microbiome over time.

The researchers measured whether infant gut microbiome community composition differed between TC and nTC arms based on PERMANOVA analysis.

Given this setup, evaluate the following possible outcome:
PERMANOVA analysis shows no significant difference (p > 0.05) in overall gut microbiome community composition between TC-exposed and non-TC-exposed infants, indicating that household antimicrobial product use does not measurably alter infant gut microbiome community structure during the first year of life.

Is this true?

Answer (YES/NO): YES